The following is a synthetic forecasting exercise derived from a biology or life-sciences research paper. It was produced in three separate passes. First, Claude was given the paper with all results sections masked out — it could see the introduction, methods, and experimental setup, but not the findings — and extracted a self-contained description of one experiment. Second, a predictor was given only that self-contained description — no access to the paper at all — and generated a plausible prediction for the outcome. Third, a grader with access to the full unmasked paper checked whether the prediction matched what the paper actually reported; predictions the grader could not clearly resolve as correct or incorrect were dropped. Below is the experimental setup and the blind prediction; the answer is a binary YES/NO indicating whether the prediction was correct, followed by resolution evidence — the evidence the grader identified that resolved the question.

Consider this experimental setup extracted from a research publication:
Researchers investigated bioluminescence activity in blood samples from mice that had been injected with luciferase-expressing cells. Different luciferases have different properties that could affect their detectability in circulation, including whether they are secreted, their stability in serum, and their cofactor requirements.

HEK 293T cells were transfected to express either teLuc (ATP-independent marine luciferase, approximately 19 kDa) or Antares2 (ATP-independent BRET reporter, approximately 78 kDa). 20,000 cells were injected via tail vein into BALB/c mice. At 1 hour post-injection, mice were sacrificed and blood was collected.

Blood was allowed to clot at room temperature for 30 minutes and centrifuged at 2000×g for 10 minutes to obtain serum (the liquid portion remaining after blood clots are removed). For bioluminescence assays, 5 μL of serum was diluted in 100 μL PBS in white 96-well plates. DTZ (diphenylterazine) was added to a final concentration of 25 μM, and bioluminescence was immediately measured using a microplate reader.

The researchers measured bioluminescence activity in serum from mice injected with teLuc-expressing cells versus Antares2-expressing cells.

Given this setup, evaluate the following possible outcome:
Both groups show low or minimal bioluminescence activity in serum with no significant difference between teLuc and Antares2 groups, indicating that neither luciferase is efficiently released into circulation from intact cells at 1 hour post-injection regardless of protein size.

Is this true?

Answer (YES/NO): NO